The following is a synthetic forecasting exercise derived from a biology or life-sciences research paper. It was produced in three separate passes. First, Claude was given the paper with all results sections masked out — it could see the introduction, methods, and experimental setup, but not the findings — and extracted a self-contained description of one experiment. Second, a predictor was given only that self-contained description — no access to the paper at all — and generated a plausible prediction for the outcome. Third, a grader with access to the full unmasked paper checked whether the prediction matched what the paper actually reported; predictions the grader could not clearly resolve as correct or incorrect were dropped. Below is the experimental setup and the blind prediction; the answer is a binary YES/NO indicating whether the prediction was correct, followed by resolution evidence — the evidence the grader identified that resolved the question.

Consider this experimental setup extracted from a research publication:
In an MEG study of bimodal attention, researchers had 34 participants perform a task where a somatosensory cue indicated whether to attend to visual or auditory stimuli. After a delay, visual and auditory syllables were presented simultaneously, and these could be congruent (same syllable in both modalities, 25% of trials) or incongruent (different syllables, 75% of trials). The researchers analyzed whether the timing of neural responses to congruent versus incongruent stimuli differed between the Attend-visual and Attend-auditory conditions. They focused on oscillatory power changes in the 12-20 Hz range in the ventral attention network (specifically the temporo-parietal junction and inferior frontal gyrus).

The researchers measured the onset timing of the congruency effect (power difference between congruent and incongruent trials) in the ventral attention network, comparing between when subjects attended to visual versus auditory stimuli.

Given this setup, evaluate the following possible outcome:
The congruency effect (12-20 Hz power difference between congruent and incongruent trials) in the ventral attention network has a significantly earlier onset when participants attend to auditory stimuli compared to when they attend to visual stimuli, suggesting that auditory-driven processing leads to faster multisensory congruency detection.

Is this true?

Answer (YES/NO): NO